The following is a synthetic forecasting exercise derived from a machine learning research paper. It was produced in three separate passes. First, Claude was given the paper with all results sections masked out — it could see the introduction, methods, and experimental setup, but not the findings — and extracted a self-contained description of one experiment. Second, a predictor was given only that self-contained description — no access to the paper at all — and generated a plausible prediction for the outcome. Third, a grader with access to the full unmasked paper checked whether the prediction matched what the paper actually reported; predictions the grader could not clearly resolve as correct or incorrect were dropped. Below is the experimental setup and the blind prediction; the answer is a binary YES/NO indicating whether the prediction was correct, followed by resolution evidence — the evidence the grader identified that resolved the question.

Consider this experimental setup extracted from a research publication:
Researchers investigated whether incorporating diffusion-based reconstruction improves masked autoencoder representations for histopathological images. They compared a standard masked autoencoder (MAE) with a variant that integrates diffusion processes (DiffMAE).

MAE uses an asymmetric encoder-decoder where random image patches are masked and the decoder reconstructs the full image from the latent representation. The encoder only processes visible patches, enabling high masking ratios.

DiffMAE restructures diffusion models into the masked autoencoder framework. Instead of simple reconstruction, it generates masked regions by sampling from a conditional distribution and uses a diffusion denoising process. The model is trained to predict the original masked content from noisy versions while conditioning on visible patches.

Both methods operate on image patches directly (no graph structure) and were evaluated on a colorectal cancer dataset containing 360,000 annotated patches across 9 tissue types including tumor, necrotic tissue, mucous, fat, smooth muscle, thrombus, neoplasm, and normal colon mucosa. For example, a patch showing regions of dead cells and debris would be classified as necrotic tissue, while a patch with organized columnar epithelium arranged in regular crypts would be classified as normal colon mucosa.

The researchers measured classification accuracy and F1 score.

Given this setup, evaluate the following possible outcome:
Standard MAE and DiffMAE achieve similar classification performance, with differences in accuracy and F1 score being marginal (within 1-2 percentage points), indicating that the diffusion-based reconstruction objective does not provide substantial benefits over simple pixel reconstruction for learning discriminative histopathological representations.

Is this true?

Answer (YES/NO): NO